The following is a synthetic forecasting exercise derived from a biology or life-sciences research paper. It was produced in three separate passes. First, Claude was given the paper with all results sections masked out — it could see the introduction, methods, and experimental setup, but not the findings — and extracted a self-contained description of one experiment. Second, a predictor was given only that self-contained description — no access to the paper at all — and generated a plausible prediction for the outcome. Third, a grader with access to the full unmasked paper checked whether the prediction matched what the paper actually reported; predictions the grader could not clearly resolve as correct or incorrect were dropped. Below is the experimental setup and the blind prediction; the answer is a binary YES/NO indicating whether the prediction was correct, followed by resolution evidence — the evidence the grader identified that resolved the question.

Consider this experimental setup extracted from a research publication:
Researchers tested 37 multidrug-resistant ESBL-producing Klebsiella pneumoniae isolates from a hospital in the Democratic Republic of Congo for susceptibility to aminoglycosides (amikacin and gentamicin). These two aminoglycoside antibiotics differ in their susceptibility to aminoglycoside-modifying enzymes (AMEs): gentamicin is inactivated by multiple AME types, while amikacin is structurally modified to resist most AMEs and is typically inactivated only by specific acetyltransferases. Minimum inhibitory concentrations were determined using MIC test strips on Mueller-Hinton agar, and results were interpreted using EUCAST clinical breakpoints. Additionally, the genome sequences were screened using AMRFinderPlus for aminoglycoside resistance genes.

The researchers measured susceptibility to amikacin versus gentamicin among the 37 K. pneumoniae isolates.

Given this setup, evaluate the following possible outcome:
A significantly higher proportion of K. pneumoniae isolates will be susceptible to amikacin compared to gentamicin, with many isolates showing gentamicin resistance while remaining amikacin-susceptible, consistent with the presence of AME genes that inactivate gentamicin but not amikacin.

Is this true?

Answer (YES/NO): YES